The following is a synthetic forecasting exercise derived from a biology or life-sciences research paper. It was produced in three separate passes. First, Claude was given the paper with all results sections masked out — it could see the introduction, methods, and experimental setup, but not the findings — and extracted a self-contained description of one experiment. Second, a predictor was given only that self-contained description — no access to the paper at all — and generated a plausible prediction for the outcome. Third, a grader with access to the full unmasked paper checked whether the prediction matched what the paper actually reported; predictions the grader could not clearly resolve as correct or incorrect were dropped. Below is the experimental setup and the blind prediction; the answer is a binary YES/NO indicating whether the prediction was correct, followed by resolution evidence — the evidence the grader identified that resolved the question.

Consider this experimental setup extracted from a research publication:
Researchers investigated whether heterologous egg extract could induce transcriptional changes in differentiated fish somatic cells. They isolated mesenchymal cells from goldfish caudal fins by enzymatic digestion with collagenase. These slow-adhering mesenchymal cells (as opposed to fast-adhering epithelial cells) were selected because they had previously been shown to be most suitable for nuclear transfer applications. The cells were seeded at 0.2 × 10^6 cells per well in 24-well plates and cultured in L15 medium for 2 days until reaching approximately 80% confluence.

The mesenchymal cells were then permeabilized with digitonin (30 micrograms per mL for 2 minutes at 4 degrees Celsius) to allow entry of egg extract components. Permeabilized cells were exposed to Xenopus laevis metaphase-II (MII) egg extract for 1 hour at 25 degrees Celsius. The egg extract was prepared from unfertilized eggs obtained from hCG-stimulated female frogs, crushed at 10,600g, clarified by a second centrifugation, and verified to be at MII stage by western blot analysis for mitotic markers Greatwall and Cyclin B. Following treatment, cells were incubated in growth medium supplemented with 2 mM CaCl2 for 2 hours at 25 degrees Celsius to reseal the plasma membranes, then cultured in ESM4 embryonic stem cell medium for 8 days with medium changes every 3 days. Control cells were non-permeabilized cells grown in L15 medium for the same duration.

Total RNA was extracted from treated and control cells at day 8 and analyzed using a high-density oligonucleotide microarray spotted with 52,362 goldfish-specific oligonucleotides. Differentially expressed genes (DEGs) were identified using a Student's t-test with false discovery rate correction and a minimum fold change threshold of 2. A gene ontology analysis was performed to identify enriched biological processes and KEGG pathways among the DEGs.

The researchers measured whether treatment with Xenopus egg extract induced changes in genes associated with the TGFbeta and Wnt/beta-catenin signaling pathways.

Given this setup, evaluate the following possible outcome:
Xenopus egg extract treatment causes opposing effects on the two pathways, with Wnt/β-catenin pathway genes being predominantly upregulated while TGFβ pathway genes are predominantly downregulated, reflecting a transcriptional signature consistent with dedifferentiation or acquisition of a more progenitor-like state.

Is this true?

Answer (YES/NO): NO